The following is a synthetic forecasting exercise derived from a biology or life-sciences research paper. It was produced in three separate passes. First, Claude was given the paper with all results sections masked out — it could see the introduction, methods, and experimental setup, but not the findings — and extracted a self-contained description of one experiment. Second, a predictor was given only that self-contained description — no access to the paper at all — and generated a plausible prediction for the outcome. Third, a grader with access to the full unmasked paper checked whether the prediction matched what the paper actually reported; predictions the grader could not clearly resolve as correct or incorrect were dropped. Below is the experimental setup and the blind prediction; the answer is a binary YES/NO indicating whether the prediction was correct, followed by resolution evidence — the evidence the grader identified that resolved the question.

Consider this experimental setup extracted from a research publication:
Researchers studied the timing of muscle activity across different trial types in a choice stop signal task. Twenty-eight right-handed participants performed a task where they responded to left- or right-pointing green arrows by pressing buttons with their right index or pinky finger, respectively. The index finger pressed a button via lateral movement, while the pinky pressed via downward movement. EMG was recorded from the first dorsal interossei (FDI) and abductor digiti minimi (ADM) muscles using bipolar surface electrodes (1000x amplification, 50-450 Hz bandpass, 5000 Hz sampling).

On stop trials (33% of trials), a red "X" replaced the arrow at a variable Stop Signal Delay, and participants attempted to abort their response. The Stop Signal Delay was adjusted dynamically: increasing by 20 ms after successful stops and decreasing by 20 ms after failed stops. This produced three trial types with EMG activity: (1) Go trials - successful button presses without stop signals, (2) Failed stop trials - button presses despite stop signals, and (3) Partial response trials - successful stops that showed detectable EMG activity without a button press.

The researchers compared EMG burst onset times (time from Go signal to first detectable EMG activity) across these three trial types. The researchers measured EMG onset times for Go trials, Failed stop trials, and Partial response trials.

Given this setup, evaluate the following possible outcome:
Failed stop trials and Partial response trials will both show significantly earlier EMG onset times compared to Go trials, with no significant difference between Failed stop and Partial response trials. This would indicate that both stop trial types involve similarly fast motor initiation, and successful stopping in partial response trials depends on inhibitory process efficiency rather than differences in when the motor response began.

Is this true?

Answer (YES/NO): NO